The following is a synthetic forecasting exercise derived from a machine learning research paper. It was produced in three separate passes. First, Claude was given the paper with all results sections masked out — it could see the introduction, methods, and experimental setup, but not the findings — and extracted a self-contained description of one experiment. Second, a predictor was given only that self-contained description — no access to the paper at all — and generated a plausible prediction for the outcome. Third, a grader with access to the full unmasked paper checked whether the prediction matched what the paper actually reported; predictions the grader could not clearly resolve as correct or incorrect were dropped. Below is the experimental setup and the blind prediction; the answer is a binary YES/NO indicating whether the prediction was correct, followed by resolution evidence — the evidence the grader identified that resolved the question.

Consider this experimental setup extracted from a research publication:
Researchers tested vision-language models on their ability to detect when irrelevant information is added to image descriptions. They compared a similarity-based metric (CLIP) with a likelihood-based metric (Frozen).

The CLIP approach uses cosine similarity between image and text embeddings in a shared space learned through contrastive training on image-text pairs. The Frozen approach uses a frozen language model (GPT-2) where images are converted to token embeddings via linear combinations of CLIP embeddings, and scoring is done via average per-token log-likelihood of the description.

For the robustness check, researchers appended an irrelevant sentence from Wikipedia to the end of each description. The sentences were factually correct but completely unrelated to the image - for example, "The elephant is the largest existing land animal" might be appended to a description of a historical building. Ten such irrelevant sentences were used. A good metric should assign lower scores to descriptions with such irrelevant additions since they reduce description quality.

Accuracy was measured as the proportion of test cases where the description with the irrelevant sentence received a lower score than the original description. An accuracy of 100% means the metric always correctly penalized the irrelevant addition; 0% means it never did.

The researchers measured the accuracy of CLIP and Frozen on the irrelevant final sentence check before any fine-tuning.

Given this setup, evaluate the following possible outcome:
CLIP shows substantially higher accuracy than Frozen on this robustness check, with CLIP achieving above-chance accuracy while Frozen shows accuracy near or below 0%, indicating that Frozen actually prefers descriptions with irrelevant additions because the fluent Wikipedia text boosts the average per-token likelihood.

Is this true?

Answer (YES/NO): YES